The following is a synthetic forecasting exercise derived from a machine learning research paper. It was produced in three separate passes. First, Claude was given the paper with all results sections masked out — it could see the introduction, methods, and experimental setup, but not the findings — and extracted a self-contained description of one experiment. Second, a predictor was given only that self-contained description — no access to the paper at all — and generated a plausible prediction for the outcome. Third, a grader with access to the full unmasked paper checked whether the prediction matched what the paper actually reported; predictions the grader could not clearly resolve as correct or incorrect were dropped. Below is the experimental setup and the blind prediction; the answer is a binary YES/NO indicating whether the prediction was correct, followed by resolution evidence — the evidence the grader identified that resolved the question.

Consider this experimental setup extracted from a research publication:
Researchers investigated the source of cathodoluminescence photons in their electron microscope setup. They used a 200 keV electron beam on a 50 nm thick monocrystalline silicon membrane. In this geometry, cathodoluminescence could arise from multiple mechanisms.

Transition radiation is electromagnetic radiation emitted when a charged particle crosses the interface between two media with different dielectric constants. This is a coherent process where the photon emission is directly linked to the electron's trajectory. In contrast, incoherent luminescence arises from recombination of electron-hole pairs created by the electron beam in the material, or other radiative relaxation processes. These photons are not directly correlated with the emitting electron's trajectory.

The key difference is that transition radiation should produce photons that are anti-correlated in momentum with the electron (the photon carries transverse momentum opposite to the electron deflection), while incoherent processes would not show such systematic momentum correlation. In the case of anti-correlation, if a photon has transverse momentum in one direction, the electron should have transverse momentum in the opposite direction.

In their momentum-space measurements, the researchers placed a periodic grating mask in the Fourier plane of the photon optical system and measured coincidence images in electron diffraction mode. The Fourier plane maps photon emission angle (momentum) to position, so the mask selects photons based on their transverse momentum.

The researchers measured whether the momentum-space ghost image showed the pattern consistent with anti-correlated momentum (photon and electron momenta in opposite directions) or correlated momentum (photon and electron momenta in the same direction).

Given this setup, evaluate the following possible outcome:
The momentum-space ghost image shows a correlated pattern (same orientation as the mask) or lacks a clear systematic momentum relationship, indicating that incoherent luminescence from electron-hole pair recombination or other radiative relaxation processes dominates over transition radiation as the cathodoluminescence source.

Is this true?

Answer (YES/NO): NO